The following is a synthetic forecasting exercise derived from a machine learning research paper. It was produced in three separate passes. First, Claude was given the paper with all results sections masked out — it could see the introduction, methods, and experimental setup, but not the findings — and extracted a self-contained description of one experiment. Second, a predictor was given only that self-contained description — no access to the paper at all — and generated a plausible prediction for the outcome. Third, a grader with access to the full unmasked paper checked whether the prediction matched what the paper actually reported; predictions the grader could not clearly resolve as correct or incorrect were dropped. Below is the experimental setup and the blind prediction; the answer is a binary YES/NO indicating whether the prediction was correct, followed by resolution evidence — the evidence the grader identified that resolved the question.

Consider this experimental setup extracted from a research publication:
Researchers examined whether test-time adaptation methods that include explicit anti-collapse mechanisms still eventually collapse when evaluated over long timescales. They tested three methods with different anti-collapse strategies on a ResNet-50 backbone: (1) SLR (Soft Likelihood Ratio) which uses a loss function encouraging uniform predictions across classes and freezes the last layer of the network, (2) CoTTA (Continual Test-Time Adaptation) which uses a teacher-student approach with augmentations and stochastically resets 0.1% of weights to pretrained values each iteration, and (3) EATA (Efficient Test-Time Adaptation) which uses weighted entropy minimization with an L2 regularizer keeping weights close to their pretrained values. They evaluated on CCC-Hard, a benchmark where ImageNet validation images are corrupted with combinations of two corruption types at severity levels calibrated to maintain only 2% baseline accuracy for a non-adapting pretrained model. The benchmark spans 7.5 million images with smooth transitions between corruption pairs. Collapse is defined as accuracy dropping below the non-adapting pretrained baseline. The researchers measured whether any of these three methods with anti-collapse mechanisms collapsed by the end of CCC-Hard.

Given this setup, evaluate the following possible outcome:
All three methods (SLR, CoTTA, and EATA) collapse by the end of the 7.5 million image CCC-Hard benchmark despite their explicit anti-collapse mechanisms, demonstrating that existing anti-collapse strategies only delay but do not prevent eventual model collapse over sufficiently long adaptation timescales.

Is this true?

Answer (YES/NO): NO